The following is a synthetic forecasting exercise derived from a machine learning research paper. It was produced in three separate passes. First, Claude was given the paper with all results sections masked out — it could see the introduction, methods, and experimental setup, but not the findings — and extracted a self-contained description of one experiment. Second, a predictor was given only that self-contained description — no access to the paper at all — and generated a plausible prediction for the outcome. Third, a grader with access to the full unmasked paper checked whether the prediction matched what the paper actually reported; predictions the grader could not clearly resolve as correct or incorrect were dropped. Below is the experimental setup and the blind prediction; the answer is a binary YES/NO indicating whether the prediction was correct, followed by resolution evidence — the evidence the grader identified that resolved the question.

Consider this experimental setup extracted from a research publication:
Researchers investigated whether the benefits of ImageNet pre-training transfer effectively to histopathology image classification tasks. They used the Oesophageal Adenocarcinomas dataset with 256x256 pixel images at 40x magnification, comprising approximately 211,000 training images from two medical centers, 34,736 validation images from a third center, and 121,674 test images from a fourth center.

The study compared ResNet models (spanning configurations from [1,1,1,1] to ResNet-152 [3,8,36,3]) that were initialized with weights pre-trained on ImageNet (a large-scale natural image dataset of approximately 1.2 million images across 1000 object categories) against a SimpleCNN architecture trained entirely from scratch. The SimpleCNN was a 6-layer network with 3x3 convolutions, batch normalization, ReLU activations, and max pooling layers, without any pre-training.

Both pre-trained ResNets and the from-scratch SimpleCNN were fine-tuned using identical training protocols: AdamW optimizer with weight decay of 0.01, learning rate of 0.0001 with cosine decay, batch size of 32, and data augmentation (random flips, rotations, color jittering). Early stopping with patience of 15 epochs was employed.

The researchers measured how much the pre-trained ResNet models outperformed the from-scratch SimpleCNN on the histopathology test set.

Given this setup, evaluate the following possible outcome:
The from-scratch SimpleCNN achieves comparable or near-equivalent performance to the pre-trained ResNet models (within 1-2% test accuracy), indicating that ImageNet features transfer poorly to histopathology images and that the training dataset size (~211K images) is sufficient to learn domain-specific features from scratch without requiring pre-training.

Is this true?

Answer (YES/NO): YES